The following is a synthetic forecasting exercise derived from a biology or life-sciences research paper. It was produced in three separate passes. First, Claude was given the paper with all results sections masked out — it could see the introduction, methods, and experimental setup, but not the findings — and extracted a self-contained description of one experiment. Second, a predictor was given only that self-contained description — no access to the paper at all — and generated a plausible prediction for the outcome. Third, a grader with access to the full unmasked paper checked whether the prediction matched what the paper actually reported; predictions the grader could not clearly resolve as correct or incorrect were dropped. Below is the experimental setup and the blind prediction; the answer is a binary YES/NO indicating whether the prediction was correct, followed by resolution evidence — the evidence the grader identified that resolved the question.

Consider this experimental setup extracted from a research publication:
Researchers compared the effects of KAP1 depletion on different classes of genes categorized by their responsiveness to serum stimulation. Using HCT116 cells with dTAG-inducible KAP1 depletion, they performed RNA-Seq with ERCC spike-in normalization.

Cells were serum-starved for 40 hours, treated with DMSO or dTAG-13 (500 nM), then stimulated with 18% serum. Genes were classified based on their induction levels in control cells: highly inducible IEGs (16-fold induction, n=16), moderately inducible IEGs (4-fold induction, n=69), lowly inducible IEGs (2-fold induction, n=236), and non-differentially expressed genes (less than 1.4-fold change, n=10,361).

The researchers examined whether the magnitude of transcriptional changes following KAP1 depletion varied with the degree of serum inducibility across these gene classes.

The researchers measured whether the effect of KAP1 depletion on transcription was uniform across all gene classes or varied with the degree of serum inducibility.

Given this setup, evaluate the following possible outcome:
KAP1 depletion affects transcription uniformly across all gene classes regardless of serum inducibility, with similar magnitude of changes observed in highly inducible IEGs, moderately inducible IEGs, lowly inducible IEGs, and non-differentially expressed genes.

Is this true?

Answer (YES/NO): NO